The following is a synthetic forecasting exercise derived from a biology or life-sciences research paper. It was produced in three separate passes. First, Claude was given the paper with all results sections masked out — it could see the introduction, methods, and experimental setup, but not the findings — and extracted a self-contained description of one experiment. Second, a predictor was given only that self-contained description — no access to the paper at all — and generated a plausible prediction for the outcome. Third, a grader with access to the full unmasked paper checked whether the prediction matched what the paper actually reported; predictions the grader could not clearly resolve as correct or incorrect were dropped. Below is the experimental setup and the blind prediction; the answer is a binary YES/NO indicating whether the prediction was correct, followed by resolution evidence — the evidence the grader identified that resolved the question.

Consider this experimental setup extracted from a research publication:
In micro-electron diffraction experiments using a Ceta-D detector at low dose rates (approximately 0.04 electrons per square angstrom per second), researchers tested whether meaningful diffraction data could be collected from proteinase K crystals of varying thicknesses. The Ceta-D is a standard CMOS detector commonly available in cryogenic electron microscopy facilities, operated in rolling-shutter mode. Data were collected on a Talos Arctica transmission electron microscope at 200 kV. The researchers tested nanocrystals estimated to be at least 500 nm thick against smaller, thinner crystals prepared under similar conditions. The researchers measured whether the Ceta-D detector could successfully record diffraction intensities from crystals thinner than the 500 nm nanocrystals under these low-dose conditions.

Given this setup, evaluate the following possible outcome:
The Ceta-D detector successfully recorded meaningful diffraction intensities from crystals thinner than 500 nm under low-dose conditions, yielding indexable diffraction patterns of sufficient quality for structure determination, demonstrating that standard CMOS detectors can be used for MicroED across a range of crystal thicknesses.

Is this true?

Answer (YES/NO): YES